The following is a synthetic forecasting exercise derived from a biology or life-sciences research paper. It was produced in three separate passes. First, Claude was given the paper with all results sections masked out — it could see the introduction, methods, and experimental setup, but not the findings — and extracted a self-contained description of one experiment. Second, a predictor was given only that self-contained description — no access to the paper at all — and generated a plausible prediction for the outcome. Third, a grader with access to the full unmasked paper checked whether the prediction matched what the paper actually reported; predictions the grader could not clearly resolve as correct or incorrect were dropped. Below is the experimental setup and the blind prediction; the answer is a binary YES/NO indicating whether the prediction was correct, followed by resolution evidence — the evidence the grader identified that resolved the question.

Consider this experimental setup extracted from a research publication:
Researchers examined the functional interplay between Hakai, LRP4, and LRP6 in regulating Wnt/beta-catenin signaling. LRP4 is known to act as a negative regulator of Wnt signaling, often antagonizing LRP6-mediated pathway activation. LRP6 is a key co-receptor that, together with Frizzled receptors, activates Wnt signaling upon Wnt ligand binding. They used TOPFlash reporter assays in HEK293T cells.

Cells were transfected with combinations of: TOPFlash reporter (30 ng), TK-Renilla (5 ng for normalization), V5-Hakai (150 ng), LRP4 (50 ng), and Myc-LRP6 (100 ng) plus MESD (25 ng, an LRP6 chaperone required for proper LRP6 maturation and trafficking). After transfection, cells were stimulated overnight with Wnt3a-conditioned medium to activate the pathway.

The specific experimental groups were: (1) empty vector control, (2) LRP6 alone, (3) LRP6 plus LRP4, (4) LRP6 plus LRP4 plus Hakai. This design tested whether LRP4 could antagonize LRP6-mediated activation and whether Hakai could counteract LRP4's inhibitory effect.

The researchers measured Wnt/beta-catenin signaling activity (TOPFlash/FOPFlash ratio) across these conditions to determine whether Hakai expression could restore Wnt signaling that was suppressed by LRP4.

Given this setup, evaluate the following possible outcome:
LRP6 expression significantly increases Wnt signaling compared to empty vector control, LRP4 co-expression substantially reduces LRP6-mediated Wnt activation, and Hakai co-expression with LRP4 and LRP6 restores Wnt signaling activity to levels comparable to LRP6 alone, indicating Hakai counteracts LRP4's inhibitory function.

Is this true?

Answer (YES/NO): NO